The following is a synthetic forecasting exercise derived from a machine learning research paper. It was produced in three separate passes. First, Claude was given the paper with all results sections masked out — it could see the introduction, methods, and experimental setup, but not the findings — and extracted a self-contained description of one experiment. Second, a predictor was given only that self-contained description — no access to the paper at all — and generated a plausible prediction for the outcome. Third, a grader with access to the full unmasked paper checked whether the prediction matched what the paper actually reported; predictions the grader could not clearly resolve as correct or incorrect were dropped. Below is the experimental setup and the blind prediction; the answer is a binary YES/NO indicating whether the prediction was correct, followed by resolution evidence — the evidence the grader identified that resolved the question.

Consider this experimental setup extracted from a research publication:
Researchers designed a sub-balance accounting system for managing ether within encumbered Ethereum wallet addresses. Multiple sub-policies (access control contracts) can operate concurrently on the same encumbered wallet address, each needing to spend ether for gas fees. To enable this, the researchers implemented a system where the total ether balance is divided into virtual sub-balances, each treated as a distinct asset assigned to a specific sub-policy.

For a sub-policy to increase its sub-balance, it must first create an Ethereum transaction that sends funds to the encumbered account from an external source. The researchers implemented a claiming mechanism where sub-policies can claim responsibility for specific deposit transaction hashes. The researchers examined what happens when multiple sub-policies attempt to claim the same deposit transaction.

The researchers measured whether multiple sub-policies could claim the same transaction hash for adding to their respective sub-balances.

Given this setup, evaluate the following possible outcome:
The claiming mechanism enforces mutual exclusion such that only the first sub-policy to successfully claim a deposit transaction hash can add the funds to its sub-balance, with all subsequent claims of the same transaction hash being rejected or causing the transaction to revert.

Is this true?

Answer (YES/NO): YES